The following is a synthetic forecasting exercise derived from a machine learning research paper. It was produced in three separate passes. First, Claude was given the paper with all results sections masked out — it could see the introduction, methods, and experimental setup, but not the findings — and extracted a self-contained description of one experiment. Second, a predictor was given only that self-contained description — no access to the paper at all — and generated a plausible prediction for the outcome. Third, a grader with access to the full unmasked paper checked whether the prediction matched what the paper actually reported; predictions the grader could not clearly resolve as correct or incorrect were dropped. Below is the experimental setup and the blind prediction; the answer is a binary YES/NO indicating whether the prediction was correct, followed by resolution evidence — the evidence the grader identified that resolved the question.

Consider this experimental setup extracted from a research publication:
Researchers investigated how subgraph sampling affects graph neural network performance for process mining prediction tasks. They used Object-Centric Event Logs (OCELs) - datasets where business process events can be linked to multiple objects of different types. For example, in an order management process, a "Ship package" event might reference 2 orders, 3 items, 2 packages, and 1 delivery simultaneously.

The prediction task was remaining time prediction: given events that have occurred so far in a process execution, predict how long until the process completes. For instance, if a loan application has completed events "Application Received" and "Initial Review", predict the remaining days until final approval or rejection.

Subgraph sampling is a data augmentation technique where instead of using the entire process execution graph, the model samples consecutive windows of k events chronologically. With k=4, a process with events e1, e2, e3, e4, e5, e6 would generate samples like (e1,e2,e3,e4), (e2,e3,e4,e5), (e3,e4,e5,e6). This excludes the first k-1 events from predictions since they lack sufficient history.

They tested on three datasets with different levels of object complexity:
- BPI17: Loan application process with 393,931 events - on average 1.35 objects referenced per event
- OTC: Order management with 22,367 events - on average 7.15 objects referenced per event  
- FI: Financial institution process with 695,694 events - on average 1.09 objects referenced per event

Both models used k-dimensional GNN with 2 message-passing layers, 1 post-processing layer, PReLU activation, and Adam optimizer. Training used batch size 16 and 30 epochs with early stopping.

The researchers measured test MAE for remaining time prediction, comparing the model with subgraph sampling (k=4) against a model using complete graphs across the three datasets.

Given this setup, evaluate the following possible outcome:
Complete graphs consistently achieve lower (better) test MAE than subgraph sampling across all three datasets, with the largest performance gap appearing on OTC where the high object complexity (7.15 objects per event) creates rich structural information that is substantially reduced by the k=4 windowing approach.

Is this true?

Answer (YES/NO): NO